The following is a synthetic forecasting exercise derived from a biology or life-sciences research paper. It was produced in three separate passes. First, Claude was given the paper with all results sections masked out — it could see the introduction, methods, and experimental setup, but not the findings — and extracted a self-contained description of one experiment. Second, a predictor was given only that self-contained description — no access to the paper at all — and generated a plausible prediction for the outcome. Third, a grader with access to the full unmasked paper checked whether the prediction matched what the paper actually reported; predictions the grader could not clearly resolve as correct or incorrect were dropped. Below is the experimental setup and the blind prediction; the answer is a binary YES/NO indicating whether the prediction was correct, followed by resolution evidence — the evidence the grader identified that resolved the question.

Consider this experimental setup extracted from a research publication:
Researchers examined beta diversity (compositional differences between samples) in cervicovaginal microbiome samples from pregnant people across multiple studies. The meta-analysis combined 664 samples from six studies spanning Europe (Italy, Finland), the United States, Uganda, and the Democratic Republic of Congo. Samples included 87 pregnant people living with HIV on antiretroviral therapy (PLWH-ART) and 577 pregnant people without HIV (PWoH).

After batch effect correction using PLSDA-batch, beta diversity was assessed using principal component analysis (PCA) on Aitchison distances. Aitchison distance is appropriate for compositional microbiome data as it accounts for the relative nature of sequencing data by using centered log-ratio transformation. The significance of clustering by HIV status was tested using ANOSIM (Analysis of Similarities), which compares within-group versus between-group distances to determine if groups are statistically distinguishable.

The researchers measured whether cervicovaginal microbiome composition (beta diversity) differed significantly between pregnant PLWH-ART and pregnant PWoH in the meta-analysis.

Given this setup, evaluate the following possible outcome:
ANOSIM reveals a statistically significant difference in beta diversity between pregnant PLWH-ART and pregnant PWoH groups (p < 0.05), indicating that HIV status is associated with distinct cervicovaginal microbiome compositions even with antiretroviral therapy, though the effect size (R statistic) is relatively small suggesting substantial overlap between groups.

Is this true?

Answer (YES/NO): NO